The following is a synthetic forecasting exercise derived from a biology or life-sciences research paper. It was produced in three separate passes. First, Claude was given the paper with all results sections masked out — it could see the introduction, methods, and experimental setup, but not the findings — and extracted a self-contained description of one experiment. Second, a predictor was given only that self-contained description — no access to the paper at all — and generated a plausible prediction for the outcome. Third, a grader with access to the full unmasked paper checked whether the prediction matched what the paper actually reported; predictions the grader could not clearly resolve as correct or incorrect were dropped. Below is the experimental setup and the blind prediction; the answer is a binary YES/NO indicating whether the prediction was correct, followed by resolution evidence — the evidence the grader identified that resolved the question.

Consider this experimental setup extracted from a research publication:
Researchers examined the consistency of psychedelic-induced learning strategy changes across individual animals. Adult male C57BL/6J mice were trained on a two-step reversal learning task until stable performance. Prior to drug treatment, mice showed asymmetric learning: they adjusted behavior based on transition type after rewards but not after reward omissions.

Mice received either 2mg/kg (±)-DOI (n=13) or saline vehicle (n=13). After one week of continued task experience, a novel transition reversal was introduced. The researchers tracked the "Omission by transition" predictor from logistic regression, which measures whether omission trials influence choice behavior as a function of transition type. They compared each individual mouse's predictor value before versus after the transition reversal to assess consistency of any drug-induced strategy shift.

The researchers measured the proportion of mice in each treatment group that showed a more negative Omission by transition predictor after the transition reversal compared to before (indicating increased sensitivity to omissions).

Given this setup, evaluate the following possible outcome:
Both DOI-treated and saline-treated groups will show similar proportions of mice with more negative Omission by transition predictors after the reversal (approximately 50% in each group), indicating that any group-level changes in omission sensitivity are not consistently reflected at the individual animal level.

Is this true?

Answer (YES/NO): NO